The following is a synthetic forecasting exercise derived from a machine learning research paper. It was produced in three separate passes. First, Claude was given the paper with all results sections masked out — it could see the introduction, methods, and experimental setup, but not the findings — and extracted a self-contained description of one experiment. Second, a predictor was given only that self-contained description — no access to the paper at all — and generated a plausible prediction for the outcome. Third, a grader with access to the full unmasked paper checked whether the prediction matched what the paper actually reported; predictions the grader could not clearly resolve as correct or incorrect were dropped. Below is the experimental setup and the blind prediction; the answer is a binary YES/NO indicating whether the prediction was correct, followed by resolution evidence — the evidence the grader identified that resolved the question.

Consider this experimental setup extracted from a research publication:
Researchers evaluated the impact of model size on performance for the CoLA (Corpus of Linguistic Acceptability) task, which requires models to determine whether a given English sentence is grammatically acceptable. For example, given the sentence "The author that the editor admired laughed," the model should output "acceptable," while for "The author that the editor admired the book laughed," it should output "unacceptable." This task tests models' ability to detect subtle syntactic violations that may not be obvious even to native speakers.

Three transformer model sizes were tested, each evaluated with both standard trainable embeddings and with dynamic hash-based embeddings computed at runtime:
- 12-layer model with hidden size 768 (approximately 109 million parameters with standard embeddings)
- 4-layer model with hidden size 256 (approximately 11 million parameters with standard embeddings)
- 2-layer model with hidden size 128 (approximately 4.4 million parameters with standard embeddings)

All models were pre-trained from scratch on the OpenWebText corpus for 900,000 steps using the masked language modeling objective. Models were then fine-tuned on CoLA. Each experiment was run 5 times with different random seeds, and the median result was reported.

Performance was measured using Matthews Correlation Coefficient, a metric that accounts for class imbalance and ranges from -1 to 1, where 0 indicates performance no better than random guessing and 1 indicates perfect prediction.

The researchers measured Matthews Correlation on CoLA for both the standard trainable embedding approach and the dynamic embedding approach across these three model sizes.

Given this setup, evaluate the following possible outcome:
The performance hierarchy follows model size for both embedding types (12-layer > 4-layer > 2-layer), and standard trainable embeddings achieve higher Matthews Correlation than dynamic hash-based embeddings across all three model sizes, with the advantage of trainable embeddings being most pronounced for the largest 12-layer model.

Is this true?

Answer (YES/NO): NO